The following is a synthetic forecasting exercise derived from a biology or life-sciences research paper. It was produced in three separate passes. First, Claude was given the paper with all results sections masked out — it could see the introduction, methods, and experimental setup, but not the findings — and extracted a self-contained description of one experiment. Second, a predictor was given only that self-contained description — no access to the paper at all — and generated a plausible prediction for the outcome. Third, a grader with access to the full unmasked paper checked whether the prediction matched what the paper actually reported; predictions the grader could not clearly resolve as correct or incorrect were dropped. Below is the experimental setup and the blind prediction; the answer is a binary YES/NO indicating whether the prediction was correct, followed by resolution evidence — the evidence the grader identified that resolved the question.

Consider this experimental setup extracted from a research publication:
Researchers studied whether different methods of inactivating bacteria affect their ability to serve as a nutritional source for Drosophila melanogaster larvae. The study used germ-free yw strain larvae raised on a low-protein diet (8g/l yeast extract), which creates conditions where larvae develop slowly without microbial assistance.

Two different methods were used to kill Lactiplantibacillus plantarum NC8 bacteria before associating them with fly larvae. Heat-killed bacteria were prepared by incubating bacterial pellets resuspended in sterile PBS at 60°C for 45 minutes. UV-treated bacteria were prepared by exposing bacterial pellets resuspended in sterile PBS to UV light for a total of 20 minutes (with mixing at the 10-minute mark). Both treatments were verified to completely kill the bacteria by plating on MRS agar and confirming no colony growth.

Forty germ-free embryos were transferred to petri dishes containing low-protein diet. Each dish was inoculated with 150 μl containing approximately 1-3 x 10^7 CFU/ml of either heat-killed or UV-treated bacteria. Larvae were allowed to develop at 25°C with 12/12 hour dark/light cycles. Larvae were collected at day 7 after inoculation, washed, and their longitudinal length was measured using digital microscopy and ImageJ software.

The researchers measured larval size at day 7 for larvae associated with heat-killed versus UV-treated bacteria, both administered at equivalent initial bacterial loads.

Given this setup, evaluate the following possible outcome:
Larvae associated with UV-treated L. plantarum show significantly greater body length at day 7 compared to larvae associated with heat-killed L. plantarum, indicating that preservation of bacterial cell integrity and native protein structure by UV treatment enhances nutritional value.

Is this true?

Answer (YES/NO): NO